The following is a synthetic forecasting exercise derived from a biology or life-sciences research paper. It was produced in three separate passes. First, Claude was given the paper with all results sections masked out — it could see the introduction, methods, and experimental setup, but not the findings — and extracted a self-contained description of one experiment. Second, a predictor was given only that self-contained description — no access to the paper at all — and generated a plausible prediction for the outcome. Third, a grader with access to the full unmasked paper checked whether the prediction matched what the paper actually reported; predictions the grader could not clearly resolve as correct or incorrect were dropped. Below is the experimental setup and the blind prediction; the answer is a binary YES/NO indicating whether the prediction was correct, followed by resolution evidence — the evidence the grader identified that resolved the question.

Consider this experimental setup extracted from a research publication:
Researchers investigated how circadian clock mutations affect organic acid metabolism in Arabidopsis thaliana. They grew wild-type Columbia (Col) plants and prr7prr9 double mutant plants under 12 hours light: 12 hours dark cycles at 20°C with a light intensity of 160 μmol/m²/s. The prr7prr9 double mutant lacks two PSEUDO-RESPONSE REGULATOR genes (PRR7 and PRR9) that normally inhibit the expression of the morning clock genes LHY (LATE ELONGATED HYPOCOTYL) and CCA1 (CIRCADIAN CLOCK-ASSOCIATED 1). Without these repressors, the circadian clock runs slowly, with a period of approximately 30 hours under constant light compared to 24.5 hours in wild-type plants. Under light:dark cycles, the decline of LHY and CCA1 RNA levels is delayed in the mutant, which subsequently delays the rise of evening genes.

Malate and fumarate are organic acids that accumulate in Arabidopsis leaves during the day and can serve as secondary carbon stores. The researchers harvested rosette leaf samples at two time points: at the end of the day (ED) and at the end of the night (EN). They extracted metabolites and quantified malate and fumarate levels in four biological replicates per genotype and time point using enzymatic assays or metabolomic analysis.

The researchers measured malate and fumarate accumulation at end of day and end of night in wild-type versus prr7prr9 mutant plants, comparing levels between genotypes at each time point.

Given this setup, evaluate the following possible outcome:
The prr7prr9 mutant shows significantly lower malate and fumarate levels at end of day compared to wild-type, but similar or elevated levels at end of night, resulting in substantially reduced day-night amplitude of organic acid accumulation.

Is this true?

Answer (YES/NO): NO